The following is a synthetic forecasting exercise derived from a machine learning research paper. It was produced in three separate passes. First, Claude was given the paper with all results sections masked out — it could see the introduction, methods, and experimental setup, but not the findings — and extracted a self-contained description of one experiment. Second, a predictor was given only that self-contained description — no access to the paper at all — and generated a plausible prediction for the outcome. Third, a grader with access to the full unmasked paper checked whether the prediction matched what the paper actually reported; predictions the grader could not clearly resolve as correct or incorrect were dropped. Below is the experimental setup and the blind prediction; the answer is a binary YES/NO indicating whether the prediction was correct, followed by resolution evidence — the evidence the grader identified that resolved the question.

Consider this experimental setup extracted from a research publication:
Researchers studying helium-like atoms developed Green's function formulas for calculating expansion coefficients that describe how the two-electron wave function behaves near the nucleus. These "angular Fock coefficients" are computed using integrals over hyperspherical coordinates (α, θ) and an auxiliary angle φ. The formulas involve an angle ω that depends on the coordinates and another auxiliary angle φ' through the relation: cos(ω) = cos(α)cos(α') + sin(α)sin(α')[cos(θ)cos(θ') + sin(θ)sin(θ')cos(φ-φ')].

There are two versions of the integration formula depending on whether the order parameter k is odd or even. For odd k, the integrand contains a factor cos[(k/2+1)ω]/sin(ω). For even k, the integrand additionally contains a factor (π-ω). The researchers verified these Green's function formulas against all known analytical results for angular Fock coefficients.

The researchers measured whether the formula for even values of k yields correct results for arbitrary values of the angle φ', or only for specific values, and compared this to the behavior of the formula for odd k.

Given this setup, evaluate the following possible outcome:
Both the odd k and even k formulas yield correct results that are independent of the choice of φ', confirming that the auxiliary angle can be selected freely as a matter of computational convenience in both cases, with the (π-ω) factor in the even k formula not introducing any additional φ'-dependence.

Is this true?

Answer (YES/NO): NO